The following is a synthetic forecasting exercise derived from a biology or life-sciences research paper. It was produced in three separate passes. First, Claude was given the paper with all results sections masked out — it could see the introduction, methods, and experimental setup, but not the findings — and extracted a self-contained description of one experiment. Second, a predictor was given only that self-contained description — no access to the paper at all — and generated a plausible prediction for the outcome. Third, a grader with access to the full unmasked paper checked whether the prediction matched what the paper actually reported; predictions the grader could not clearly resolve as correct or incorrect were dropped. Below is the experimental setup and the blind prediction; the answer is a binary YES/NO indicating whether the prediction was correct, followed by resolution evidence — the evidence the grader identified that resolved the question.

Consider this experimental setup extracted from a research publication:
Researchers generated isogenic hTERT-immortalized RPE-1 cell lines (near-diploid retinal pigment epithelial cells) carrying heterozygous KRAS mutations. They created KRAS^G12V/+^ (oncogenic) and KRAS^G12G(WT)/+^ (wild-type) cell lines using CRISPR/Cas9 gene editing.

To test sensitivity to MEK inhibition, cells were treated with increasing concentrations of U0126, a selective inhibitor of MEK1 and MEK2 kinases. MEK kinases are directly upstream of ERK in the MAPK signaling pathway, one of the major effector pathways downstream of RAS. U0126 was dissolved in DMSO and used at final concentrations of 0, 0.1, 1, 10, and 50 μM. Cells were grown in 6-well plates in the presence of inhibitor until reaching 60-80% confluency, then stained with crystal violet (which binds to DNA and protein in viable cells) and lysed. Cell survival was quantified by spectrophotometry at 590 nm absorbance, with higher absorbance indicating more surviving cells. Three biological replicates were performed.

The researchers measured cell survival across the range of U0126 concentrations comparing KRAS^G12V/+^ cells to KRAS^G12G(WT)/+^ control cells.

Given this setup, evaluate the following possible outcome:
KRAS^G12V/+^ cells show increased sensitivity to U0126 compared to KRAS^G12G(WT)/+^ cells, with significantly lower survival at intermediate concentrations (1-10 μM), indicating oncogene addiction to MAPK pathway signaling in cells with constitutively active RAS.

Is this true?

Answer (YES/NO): YES